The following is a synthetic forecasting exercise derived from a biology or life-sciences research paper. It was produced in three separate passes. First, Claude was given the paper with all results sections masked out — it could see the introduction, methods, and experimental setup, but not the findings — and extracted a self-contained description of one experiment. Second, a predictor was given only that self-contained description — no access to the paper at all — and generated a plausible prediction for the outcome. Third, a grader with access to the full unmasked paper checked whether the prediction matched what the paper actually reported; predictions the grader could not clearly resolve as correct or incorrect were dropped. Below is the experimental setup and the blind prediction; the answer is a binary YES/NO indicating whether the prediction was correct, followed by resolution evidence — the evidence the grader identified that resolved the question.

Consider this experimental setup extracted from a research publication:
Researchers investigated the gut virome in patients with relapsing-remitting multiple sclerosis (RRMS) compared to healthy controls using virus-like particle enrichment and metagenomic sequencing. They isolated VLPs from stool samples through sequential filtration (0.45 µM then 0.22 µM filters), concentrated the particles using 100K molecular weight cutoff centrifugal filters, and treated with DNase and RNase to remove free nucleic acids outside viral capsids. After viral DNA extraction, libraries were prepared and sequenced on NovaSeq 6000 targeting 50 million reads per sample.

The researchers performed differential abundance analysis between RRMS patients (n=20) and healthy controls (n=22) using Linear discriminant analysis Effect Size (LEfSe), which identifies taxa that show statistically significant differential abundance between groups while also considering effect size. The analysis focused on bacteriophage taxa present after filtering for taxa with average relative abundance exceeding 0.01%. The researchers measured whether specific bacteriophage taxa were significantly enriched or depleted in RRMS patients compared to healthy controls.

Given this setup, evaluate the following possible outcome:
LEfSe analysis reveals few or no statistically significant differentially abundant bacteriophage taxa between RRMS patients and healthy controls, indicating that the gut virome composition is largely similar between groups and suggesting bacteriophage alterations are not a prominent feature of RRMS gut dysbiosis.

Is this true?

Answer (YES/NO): NO